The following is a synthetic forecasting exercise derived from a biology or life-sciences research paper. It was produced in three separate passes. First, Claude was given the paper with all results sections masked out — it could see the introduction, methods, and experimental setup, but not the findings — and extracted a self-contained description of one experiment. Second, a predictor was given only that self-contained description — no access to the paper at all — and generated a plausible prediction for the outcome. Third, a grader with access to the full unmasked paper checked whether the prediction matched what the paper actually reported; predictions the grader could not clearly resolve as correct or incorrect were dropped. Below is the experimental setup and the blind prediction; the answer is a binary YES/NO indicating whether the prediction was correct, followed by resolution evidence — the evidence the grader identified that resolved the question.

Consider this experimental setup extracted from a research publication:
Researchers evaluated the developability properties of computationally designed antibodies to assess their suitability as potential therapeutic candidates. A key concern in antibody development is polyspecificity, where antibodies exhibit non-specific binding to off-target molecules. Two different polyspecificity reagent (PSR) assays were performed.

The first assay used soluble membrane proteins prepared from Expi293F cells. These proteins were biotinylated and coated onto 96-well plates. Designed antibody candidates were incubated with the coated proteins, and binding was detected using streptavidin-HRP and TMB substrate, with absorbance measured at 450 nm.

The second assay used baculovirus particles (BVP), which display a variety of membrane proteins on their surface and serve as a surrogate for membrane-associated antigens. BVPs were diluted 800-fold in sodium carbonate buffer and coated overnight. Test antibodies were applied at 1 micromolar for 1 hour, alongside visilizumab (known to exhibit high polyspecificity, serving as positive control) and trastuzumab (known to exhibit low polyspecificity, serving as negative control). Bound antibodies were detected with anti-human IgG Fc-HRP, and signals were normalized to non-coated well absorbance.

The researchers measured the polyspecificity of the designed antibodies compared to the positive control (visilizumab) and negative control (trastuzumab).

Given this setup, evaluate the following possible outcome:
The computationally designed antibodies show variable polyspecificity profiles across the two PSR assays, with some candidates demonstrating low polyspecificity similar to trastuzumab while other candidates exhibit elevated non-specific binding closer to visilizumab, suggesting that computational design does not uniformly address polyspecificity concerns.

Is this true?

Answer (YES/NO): NO